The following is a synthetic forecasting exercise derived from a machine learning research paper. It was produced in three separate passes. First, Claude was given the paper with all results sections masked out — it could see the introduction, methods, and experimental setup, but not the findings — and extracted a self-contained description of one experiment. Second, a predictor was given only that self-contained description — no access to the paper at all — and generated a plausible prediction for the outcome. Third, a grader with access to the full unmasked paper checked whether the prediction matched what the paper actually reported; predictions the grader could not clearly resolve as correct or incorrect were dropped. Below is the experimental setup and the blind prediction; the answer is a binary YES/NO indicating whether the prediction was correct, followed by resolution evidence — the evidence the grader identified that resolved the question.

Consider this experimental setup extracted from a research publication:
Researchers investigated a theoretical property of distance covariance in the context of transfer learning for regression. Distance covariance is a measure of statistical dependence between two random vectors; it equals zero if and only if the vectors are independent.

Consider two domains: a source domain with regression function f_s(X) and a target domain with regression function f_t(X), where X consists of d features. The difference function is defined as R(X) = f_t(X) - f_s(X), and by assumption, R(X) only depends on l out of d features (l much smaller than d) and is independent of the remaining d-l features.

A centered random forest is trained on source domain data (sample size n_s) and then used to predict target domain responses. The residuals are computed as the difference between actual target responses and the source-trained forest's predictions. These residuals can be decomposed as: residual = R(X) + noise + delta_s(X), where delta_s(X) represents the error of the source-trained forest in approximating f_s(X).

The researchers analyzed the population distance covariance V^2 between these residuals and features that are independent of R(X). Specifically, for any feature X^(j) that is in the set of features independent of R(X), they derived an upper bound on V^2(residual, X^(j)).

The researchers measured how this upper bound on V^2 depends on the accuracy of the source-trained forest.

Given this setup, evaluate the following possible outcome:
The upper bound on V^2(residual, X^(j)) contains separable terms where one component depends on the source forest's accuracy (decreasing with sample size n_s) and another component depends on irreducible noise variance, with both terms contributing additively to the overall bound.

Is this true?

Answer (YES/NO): NO